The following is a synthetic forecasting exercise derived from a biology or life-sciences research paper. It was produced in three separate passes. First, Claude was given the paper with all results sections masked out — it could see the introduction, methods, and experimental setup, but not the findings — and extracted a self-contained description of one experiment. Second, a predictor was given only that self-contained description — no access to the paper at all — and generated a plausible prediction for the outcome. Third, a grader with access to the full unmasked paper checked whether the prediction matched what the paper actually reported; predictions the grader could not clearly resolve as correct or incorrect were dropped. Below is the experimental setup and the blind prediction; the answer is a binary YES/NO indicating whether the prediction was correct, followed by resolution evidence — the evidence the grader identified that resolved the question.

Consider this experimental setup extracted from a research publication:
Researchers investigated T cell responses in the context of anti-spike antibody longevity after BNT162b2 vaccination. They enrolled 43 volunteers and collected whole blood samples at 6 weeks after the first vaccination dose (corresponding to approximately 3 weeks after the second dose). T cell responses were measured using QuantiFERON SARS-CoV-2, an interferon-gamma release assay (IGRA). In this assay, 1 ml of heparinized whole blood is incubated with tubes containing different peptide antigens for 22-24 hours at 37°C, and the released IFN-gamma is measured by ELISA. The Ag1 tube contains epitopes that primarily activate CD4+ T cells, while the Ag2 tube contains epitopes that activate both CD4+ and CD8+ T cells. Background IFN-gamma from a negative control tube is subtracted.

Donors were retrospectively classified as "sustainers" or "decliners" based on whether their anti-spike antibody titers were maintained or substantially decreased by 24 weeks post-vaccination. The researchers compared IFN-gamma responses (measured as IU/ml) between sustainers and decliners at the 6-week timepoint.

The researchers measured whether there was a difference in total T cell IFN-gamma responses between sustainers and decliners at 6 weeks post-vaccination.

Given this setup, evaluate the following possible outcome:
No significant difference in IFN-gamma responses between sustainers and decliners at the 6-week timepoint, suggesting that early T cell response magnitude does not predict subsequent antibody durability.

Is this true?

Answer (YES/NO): YES